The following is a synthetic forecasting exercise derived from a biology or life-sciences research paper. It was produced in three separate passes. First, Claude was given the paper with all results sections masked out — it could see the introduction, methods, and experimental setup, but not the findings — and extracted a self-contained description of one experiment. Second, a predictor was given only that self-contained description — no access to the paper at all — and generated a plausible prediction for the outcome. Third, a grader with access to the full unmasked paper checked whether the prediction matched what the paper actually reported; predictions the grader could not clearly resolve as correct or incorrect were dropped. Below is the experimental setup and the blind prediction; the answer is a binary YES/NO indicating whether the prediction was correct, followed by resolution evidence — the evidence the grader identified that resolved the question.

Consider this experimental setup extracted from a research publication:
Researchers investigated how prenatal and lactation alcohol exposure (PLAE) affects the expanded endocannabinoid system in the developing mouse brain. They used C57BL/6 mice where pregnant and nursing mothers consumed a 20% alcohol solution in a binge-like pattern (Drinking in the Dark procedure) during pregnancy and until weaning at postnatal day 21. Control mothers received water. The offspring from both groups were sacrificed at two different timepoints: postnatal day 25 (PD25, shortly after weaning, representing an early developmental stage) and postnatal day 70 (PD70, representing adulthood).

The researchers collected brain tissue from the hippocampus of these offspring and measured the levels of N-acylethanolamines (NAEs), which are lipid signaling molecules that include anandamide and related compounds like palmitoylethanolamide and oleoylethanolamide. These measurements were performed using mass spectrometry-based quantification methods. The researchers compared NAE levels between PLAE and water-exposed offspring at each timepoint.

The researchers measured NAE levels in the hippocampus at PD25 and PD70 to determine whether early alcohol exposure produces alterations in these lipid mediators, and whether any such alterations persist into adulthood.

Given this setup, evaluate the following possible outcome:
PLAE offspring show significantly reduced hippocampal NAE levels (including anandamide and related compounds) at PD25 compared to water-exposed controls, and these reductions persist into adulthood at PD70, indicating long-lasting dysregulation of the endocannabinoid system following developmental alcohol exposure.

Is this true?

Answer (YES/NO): NO